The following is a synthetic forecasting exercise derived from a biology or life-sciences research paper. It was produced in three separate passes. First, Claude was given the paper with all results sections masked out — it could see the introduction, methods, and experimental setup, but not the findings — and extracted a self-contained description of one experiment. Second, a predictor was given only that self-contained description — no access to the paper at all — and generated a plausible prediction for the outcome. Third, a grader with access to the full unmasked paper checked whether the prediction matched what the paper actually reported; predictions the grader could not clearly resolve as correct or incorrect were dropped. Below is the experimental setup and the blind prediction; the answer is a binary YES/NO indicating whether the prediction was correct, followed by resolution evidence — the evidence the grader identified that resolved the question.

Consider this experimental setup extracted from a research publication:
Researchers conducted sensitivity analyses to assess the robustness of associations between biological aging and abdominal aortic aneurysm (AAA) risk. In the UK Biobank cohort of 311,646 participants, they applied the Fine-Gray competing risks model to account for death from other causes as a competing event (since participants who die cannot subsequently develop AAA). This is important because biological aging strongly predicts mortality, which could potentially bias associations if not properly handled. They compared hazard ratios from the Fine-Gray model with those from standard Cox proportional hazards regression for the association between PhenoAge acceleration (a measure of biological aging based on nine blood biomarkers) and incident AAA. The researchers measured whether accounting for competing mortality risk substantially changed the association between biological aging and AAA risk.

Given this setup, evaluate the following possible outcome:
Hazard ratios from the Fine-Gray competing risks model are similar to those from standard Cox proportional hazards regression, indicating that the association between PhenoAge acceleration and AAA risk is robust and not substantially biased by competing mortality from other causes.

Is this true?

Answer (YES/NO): YES